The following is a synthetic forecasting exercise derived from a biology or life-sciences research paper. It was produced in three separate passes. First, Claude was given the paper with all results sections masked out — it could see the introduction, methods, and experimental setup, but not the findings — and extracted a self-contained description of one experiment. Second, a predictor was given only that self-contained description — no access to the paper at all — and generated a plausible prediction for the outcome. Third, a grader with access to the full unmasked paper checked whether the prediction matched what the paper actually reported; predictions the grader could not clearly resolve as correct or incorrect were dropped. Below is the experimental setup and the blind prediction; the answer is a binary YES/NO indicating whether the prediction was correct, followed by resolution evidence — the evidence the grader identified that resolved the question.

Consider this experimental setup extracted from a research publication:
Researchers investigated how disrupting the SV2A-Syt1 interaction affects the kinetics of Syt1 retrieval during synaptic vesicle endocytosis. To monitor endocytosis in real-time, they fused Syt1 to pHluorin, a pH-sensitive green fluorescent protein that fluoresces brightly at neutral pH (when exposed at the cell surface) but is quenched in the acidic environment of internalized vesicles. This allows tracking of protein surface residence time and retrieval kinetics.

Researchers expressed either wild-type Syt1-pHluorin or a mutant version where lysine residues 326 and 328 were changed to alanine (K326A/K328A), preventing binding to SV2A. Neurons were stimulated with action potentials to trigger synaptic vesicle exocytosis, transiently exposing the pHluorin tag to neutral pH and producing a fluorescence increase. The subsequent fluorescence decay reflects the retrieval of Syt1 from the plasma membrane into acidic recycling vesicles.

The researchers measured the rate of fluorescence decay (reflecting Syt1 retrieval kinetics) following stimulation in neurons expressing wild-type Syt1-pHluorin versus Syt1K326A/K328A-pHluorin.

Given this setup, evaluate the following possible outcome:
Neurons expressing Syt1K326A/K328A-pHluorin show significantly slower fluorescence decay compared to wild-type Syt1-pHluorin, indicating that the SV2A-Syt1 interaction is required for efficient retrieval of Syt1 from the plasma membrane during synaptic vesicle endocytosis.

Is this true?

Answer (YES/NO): NO